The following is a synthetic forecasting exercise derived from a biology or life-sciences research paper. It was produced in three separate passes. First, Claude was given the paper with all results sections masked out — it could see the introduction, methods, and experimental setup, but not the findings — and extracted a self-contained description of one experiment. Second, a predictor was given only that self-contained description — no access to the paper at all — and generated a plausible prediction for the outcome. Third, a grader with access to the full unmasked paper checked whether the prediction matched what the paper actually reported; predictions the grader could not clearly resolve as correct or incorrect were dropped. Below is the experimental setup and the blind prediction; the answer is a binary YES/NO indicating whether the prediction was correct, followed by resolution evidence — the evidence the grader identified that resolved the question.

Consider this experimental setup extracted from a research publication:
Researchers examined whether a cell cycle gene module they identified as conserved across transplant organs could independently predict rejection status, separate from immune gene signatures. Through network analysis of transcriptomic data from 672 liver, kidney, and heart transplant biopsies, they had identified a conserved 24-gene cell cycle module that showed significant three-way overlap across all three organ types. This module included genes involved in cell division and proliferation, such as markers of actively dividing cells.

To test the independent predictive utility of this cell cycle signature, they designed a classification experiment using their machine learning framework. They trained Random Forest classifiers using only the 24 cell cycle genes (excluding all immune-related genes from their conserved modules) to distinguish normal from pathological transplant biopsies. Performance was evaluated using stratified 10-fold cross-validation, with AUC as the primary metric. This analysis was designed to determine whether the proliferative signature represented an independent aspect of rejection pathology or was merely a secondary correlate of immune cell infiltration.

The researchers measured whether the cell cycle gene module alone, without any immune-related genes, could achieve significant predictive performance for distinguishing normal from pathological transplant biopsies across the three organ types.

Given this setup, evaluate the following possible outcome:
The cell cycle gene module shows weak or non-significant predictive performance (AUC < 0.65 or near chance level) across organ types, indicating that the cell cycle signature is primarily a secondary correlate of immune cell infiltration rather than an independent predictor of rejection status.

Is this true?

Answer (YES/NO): NO